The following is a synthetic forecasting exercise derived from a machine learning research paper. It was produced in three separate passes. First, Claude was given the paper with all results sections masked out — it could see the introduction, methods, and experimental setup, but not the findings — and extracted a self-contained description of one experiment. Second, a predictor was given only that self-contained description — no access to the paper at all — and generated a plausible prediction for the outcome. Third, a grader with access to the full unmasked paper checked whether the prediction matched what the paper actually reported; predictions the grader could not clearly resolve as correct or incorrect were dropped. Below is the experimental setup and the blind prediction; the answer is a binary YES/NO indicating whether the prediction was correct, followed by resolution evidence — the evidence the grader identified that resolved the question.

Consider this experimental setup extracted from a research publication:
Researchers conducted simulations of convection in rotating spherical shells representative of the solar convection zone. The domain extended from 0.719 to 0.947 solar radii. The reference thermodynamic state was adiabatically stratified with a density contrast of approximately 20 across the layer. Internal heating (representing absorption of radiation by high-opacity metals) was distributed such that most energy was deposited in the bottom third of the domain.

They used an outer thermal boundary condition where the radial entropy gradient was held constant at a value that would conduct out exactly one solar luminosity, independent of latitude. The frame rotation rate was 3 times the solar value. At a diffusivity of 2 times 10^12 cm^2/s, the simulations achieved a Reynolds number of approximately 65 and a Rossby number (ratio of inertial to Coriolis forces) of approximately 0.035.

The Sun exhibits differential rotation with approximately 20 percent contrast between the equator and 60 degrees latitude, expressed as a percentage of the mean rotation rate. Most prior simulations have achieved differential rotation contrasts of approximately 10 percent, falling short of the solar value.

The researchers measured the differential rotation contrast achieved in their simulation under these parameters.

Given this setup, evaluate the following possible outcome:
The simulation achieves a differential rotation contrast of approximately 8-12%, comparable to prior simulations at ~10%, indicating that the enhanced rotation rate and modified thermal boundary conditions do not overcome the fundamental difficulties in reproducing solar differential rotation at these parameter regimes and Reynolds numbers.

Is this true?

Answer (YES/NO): NO